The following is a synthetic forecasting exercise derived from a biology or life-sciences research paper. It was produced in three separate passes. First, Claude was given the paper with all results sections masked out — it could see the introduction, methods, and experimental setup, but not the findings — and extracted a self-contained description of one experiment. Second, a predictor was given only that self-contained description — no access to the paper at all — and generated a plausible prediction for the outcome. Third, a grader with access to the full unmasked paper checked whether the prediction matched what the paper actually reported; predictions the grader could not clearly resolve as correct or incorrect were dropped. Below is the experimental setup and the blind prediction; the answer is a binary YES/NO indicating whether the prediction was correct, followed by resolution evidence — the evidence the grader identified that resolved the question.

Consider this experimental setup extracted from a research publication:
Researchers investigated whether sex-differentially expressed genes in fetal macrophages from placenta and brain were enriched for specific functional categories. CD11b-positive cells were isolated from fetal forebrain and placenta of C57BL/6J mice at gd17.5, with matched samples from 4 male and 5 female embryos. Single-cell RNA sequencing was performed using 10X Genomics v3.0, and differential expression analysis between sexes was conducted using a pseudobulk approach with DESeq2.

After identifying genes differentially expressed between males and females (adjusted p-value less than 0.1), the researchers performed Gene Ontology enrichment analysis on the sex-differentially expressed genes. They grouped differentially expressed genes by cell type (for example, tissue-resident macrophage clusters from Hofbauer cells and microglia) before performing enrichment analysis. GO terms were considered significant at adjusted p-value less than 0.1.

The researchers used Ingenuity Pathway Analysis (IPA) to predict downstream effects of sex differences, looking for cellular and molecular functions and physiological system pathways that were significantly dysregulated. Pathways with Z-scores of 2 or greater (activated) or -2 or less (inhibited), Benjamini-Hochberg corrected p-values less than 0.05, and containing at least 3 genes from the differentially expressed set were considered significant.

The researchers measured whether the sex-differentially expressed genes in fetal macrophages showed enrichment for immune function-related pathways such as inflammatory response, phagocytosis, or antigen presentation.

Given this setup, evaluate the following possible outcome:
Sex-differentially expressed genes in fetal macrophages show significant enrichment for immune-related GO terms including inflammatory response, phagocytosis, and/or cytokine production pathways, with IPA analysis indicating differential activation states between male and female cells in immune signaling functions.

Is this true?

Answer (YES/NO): YES